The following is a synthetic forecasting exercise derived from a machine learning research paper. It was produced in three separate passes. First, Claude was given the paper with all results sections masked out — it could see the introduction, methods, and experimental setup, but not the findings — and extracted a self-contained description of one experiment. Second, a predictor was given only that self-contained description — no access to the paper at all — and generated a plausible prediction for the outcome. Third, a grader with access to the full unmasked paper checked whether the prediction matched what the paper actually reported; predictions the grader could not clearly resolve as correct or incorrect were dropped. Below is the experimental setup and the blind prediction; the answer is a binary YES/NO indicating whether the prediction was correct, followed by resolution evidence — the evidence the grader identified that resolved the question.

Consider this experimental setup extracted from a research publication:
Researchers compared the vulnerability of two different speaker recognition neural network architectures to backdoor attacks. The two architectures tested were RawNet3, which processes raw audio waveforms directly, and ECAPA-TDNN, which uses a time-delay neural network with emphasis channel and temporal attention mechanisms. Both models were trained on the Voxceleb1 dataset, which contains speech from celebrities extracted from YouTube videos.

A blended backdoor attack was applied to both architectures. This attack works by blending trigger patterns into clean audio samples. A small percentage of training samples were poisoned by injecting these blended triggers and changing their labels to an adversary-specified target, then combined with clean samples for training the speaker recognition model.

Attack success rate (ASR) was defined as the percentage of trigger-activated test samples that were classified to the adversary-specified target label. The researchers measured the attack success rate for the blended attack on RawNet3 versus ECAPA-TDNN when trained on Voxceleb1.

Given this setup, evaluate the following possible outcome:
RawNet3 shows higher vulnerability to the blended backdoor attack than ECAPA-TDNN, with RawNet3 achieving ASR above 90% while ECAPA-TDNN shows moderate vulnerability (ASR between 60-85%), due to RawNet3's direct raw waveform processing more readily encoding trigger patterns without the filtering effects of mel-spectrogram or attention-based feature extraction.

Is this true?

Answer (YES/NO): NO